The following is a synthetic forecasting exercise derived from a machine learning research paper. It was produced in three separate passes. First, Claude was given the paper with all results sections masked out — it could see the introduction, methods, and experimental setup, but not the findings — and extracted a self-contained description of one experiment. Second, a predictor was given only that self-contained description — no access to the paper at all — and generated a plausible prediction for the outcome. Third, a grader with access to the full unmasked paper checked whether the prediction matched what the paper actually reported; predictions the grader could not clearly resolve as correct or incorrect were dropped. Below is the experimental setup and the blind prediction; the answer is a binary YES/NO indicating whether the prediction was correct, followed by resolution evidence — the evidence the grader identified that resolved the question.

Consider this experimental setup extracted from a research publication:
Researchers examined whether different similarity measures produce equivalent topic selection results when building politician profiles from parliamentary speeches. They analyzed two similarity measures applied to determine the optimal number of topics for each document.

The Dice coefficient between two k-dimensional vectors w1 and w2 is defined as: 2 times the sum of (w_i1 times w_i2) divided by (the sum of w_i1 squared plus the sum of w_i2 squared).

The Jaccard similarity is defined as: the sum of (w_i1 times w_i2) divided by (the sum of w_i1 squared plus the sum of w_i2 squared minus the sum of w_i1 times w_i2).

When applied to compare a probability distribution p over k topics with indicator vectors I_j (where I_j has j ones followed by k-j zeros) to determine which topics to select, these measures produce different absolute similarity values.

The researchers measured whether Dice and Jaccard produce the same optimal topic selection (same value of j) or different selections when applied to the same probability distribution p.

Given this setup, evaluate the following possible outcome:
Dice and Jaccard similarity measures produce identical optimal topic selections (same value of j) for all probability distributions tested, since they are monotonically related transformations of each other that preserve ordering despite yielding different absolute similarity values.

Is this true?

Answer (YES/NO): YES